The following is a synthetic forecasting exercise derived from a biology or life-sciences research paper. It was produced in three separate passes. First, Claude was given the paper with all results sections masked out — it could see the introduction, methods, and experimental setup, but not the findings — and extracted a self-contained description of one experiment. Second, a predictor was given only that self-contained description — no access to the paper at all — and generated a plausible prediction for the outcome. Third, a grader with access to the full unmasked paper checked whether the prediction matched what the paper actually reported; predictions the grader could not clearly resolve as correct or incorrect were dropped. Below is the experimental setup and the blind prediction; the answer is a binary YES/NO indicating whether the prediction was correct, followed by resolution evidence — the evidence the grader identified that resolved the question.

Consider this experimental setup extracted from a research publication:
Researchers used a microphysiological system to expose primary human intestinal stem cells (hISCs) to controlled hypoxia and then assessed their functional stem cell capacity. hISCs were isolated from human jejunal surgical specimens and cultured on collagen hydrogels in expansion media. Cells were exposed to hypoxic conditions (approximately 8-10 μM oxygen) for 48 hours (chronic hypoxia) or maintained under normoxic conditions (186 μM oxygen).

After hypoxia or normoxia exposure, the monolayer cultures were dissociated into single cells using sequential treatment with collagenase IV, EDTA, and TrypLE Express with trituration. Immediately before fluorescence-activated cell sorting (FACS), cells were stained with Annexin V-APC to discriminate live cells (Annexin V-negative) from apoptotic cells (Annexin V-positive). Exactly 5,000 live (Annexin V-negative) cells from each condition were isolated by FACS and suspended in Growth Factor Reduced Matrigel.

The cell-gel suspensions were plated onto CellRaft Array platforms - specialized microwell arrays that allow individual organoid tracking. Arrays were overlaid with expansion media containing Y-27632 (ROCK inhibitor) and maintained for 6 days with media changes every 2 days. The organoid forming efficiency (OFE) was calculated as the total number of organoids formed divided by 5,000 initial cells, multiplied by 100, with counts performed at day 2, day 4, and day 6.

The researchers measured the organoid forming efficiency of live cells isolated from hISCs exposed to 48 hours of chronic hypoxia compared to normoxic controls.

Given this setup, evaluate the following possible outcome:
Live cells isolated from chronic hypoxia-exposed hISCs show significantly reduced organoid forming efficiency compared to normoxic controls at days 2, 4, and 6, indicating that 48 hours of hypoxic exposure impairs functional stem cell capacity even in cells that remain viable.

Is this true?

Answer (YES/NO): NO